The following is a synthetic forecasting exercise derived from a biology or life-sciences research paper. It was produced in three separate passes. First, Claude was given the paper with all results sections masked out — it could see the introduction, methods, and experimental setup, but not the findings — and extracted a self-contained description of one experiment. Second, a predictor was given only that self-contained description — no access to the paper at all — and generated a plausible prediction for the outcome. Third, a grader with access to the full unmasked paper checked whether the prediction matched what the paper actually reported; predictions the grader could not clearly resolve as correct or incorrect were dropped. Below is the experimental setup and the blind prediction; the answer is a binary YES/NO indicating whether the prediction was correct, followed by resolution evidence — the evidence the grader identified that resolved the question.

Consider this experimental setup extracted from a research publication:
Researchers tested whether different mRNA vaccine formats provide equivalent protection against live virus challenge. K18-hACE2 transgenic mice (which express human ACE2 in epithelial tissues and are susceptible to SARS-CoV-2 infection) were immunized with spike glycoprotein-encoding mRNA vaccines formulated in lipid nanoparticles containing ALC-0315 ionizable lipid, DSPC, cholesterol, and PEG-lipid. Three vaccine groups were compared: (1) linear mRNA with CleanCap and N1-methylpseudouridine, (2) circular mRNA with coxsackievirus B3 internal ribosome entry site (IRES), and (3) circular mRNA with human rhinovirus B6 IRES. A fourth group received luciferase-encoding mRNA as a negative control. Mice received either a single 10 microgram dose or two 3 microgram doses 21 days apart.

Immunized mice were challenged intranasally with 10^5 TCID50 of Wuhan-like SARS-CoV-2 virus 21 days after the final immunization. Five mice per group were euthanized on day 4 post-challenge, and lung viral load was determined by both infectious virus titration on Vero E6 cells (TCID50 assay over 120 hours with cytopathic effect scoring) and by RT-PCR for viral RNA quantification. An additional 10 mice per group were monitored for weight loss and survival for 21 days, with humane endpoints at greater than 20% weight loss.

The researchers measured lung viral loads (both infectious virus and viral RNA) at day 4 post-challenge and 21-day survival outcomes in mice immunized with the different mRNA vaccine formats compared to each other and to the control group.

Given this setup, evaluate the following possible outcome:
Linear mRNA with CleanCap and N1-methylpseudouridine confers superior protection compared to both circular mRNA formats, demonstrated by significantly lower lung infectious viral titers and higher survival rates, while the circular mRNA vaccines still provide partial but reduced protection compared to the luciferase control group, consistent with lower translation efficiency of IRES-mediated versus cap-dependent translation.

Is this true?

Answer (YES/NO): NO